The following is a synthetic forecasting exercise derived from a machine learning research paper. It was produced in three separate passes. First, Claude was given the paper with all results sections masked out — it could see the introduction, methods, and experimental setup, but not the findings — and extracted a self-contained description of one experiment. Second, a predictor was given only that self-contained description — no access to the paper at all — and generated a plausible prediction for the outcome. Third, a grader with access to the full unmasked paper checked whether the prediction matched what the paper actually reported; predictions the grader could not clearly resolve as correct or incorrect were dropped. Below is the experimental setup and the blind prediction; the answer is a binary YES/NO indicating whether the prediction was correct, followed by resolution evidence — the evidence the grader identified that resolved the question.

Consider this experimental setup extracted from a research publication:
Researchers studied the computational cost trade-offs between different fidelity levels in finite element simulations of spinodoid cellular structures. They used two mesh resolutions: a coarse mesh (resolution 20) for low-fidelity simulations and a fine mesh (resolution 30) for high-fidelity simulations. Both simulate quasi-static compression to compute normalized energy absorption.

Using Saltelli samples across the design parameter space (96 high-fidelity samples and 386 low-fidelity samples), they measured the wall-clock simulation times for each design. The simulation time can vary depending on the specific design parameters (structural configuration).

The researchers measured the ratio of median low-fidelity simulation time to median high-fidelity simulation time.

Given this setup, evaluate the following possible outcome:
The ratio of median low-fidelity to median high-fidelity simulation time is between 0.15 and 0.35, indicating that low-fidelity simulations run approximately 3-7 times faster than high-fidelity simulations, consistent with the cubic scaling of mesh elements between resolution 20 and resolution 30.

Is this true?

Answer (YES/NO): NO